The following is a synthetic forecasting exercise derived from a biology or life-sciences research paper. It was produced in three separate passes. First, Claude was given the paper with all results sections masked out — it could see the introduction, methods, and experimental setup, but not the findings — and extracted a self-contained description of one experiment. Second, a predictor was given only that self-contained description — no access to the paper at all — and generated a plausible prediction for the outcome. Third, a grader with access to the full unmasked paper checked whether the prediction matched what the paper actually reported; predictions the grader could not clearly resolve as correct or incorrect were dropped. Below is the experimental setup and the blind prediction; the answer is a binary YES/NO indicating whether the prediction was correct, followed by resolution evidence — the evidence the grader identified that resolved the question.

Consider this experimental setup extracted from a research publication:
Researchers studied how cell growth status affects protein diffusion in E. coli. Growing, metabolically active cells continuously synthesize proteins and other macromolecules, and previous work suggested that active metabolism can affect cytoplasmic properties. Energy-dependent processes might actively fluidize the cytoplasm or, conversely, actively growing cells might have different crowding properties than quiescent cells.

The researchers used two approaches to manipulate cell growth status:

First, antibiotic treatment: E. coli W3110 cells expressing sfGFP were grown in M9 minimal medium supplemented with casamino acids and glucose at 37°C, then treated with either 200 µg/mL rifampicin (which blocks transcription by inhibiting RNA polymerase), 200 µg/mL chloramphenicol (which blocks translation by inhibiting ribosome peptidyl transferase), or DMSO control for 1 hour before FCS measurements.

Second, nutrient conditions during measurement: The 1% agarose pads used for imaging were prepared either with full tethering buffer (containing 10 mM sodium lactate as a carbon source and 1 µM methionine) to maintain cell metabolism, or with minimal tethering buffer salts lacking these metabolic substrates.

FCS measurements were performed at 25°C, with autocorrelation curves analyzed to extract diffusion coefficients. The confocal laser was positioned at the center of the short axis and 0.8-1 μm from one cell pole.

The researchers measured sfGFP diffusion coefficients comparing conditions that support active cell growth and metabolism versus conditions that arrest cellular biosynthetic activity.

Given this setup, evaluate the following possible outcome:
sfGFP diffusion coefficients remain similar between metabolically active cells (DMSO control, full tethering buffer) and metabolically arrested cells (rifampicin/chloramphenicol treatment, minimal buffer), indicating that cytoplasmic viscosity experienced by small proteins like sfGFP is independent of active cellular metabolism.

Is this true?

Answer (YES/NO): NO